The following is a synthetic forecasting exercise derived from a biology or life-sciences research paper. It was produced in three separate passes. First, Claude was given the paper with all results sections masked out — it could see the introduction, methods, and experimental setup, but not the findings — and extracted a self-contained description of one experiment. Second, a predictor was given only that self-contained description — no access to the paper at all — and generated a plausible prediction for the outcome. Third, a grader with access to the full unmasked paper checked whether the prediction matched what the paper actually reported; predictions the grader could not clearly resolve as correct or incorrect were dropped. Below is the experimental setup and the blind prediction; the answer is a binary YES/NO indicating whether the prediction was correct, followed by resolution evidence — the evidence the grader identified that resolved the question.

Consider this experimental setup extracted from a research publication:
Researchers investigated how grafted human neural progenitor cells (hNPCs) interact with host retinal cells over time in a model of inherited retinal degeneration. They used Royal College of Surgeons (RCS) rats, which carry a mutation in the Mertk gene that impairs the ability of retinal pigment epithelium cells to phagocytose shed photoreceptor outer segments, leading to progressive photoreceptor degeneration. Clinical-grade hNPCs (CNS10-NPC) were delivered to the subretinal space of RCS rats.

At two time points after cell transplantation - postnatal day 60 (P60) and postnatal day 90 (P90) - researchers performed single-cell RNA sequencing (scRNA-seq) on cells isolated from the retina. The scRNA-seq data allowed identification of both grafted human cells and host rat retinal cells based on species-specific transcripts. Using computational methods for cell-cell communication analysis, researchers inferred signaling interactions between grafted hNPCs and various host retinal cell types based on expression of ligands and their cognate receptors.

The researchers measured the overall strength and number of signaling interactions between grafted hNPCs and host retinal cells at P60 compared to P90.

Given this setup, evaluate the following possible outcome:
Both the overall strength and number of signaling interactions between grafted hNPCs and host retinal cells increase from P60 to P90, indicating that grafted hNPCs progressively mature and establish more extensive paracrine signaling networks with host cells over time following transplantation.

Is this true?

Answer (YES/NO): NO